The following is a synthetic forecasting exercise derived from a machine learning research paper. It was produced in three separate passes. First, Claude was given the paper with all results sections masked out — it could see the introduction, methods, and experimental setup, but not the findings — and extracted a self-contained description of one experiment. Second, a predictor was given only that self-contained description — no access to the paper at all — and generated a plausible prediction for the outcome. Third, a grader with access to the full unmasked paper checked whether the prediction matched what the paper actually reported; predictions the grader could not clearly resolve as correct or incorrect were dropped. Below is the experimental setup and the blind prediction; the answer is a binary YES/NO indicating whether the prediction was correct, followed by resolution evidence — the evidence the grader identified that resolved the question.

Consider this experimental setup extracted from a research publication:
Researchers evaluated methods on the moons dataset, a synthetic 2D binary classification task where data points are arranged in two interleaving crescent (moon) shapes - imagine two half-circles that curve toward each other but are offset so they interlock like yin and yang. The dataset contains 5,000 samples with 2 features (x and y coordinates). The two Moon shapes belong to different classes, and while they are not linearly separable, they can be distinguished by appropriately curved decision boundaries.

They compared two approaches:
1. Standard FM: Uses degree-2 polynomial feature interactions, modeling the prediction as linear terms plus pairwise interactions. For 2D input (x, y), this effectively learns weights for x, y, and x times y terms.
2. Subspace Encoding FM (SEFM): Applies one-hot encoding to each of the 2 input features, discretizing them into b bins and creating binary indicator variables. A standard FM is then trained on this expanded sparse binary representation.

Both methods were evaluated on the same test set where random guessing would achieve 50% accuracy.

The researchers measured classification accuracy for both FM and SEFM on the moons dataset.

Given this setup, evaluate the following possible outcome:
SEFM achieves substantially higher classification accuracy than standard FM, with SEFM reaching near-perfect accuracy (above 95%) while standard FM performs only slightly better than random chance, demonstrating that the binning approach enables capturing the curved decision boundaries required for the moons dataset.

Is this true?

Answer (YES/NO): NO